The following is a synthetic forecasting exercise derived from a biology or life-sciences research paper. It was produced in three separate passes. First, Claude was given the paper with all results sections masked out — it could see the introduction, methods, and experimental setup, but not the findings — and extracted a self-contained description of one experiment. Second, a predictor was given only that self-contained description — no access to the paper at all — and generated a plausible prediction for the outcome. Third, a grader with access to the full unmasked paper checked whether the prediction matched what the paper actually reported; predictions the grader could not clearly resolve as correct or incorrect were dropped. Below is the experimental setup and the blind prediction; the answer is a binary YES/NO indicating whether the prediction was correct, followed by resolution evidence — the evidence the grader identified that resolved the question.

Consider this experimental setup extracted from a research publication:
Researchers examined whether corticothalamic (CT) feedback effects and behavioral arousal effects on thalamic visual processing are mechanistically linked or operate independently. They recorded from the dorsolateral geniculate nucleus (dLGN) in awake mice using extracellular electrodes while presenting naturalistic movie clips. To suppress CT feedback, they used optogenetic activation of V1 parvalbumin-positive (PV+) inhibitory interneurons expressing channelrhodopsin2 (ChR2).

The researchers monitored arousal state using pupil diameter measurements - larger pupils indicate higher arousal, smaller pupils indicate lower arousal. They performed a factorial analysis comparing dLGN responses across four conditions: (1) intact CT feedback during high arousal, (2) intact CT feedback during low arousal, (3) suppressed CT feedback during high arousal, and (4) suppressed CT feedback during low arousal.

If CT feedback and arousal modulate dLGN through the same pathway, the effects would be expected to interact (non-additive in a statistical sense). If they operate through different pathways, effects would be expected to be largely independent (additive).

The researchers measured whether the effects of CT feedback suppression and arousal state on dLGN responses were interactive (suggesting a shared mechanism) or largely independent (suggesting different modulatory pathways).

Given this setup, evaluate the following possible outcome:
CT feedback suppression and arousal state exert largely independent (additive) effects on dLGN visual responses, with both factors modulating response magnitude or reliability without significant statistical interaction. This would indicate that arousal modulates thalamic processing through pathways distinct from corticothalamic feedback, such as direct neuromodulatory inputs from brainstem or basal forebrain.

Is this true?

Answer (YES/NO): NO